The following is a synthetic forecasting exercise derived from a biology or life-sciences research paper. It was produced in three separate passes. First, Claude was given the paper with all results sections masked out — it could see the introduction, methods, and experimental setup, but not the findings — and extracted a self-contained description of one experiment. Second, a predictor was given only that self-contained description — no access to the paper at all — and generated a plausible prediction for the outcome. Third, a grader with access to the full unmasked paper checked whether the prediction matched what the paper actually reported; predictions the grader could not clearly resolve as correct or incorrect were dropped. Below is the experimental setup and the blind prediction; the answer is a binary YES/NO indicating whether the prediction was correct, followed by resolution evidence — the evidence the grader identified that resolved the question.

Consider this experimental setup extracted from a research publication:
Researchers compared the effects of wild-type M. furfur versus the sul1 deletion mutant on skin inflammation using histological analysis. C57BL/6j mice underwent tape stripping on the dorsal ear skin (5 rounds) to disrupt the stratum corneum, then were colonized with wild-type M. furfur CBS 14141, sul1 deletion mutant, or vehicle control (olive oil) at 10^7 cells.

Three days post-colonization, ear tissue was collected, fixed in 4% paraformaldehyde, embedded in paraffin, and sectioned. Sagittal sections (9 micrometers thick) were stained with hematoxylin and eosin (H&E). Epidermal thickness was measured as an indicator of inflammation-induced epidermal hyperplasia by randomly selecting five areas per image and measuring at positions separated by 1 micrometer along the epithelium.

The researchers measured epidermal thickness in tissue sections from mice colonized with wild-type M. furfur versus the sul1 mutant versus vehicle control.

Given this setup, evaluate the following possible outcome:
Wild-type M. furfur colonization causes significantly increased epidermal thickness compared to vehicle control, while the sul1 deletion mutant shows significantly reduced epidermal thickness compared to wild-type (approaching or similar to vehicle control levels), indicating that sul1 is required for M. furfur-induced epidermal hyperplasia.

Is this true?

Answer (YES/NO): NO